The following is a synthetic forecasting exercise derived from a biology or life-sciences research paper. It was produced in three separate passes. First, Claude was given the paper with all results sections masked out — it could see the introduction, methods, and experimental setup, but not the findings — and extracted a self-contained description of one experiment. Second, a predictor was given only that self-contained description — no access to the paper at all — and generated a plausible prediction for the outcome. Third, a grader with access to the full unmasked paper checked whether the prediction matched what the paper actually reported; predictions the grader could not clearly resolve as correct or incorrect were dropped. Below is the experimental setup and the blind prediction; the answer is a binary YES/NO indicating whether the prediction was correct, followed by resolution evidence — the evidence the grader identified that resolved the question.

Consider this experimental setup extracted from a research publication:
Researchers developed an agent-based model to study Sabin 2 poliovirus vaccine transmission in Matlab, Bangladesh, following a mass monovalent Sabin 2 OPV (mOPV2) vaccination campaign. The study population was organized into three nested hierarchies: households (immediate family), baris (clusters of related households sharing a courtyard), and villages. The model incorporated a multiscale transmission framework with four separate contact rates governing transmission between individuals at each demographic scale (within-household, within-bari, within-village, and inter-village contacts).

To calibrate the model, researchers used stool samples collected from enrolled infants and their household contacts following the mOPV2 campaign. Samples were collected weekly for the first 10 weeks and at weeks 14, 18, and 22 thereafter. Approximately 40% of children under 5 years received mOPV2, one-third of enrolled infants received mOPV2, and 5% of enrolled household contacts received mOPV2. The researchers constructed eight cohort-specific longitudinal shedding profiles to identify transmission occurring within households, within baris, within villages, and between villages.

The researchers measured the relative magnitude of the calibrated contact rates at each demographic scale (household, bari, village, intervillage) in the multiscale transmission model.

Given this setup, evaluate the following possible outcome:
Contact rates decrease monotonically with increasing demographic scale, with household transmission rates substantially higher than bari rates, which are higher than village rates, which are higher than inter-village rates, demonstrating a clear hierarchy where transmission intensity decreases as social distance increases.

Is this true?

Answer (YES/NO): NO